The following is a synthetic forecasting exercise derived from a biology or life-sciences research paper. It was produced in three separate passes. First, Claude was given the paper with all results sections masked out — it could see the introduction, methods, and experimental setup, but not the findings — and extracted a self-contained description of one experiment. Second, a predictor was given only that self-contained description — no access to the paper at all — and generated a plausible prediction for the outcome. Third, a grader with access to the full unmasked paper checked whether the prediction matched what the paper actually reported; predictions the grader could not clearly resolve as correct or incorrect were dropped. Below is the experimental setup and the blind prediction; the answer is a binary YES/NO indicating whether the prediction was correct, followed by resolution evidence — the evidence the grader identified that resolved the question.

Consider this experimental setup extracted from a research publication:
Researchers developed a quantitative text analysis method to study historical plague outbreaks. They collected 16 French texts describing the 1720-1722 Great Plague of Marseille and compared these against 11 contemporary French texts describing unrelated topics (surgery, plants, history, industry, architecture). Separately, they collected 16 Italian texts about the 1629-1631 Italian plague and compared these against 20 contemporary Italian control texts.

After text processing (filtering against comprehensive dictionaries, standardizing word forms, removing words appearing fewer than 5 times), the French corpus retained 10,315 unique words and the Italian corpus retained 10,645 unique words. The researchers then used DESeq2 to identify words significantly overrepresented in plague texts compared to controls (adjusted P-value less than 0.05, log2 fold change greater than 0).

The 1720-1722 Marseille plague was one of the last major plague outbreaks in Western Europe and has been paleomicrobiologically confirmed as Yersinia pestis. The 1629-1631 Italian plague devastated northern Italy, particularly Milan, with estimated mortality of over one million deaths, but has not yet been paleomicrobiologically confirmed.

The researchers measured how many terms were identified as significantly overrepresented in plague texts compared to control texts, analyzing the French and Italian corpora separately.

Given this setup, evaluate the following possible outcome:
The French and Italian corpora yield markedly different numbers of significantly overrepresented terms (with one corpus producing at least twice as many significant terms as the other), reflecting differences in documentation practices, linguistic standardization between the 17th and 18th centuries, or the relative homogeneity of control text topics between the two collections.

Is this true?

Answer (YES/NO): YES